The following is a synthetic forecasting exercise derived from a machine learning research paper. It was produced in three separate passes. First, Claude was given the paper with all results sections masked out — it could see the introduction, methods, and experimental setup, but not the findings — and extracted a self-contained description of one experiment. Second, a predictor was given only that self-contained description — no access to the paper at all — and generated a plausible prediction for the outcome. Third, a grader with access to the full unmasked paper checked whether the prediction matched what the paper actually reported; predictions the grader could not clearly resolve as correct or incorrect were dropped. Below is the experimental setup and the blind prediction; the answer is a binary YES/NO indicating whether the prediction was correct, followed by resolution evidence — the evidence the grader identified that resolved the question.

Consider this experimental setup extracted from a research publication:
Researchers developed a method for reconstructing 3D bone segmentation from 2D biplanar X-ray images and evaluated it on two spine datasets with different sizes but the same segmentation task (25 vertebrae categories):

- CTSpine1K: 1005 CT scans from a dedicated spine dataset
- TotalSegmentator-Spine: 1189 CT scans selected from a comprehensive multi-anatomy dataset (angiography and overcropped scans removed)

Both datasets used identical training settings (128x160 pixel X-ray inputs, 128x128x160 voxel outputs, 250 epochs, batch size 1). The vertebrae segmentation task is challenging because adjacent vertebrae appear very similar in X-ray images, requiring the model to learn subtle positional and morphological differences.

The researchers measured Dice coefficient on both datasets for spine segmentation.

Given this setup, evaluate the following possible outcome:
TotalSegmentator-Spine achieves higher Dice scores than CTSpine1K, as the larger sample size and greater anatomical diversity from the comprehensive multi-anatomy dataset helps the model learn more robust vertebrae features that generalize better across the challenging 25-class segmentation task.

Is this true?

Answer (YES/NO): NO